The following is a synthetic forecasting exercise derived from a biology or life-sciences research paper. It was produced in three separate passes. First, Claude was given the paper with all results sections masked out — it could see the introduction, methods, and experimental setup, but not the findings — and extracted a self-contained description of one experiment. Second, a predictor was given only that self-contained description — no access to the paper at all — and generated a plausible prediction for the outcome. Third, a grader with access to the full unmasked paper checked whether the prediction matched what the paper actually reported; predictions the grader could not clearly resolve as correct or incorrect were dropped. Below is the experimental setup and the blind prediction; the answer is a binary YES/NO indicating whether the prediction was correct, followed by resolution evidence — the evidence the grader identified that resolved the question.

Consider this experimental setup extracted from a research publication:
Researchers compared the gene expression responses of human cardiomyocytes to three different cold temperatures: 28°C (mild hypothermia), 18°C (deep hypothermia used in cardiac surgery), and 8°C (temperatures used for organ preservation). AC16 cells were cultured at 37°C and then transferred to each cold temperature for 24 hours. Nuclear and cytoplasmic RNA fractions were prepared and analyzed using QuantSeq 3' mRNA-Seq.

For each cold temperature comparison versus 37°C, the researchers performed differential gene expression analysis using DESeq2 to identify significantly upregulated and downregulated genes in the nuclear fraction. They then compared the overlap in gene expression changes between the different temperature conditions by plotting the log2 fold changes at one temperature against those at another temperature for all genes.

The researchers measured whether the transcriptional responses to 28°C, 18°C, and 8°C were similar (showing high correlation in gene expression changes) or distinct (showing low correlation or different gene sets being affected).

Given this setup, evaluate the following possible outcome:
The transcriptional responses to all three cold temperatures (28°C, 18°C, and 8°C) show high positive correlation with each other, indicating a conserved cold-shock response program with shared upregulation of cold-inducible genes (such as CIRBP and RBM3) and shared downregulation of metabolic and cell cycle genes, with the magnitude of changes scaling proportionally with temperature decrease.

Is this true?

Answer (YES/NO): NO